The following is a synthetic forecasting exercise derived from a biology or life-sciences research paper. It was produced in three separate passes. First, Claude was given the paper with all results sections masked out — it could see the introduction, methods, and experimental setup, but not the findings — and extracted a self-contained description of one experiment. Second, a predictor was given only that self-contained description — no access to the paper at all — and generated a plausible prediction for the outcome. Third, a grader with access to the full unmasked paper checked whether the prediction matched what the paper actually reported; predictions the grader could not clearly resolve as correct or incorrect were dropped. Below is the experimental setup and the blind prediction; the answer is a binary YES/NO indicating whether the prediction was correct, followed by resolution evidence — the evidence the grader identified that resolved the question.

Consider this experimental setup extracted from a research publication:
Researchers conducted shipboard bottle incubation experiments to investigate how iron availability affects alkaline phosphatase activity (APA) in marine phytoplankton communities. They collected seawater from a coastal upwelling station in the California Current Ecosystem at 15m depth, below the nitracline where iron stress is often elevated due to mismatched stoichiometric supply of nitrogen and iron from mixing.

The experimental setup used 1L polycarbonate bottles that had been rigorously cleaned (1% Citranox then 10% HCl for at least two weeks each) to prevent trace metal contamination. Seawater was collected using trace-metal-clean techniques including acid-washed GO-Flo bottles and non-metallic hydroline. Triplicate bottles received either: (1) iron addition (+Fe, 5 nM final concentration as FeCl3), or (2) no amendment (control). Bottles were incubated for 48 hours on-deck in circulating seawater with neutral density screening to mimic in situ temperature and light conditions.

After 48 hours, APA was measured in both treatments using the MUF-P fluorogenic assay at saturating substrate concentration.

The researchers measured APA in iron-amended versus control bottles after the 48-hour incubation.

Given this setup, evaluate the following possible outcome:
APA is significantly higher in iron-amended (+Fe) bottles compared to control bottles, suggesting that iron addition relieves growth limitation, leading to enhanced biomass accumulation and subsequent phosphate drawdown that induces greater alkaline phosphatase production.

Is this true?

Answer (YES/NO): NO